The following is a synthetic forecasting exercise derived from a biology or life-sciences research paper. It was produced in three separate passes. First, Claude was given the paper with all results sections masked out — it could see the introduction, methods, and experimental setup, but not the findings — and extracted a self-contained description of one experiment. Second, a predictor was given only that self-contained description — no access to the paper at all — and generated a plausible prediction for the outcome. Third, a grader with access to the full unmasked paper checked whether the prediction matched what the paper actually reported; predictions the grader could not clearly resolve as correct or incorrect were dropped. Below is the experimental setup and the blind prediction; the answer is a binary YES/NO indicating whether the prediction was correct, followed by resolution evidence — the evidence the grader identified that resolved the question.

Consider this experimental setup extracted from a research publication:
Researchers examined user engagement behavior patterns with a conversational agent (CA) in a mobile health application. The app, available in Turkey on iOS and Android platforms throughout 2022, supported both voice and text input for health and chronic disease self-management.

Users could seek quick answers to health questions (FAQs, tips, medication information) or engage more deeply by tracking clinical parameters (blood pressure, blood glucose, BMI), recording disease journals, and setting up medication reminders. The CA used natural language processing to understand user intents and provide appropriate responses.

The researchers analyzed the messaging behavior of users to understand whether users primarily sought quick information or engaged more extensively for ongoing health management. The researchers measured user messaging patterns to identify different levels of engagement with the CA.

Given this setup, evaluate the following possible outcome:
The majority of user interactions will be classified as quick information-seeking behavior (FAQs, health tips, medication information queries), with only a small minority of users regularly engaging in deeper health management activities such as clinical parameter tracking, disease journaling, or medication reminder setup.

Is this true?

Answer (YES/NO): NO